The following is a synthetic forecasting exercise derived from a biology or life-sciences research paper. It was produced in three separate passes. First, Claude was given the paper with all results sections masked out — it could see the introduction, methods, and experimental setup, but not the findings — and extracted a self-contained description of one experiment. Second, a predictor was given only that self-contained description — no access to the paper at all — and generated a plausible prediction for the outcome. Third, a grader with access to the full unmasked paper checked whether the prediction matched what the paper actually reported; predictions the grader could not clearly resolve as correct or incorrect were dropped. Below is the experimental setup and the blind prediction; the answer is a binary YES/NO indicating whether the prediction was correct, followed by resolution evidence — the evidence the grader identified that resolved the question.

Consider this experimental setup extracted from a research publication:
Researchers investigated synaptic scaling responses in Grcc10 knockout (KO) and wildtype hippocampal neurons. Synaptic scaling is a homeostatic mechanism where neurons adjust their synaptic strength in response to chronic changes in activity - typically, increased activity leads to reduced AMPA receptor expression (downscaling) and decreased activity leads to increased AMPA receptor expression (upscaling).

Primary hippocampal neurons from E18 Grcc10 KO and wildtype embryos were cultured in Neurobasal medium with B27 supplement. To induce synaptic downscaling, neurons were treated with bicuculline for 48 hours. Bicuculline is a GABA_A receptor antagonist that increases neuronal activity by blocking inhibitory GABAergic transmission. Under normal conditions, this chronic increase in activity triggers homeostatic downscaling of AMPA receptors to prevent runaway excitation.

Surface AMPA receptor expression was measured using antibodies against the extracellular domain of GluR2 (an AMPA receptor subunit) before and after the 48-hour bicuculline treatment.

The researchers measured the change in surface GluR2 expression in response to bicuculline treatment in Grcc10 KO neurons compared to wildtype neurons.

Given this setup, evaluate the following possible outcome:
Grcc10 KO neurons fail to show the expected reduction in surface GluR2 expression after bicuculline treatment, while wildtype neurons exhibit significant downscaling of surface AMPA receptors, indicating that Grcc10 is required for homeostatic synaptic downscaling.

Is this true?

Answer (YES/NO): YES